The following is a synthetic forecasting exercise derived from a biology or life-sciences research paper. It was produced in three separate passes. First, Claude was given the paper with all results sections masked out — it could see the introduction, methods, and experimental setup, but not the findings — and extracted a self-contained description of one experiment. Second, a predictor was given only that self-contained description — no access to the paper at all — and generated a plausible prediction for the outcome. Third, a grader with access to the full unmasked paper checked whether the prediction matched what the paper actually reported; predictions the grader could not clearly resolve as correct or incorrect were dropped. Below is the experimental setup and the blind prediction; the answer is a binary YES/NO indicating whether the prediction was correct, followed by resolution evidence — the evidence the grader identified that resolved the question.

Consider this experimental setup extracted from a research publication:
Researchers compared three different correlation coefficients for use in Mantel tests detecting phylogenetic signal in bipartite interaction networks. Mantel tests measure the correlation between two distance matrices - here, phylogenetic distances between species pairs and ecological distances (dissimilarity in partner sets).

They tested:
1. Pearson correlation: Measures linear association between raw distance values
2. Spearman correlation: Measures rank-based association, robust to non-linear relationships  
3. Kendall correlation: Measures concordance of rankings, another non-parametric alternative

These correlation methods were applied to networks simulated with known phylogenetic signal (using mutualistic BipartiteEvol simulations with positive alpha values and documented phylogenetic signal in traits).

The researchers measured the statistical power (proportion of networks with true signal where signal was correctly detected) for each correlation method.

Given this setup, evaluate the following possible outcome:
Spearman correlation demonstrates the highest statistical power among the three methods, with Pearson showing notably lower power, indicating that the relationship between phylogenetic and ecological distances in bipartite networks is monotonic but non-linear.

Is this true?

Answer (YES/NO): NO